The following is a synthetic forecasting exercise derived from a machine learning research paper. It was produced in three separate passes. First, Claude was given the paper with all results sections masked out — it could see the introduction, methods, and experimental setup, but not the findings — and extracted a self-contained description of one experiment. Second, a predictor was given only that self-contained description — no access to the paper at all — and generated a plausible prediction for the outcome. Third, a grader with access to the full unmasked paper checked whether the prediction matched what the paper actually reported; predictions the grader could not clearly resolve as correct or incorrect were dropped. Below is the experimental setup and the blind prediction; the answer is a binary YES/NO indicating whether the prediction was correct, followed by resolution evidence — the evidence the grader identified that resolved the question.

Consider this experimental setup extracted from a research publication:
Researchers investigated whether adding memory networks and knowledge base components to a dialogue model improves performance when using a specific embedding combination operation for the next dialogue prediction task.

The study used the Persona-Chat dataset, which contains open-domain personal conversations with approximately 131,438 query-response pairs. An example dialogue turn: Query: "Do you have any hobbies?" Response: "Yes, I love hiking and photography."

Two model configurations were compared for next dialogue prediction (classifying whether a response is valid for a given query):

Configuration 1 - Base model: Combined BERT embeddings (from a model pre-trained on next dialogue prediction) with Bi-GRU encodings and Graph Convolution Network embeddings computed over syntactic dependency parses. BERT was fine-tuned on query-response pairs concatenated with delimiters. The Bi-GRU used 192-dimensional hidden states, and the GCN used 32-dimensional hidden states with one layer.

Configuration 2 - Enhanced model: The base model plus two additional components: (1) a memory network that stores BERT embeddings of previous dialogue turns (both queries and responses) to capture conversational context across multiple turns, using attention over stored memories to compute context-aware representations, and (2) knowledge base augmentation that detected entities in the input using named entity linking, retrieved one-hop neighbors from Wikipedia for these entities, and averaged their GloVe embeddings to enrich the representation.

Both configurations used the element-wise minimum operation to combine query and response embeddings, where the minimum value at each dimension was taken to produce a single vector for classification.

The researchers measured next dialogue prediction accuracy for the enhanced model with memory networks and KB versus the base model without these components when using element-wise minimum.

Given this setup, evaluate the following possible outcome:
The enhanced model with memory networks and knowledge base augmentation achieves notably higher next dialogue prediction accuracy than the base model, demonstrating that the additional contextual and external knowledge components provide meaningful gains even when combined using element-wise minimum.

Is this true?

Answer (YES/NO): NO